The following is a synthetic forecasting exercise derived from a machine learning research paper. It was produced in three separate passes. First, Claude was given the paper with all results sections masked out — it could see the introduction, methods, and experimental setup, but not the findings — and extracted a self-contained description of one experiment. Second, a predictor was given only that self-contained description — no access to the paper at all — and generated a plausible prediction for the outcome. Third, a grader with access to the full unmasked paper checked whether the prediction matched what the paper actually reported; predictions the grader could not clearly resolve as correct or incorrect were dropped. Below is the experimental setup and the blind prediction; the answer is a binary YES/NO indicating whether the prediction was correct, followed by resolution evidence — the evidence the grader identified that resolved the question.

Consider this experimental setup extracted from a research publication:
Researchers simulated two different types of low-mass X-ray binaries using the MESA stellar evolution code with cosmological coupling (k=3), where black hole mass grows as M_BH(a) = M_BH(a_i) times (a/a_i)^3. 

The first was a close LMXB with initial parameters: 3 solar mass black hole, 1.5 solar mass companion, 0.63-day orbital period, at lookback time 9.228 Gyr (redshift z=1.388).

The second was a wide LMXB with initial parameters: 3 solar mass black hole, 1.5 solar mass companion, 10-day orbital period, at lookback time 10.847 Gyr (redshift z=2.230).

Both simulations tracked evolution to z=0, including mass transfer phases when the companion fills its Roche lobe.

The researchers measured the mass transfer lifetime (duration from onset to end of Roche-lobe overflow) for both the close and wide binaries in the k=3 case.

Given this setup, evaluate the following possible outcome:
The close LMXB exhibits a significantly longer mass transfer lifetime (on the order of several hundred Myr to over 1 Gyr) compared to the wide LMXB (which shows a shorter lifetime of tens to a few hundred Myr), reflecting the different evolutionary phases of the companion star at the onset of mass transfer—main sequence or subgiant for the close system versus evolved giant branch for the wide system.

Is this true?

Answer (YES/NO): NO